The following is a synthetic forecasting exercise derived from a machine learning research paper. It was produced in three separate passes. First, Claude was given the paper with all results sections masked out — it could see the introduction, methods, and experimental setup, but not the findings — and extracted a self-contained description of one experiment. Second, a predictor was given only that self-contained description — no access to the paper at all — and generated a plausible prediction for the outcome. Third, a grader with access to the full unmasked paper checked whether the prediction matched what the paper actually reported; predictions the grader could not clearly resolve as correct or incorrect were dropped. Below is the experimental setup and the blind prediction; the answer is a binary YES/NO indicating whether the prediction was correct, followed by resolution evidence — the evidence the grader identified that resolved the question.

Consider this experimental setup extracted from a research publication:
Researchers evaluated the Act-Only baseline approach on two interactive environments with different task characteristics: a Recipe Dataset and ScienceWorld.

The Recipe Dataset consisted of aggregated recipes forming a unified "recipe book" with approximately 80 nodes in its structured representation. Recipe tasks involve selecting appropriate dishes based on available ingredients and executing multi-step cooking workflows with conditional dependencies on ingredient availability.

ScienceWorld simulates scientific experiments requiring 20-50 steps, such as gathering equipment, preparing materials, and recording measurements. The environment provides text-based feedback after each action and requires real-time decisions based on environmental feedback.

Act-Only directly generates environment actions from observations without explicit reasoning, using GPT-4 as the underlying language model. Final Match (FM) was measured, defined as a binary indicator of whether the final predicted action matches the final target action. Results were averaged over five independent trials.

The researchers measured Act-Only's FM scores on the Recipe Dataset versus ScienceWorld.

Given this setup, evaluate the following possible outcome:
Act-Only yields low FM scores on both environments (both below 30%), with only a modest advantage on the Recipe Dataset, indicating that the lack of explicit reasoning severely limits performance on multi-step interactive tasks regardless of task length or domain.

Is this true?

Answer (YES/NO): NO